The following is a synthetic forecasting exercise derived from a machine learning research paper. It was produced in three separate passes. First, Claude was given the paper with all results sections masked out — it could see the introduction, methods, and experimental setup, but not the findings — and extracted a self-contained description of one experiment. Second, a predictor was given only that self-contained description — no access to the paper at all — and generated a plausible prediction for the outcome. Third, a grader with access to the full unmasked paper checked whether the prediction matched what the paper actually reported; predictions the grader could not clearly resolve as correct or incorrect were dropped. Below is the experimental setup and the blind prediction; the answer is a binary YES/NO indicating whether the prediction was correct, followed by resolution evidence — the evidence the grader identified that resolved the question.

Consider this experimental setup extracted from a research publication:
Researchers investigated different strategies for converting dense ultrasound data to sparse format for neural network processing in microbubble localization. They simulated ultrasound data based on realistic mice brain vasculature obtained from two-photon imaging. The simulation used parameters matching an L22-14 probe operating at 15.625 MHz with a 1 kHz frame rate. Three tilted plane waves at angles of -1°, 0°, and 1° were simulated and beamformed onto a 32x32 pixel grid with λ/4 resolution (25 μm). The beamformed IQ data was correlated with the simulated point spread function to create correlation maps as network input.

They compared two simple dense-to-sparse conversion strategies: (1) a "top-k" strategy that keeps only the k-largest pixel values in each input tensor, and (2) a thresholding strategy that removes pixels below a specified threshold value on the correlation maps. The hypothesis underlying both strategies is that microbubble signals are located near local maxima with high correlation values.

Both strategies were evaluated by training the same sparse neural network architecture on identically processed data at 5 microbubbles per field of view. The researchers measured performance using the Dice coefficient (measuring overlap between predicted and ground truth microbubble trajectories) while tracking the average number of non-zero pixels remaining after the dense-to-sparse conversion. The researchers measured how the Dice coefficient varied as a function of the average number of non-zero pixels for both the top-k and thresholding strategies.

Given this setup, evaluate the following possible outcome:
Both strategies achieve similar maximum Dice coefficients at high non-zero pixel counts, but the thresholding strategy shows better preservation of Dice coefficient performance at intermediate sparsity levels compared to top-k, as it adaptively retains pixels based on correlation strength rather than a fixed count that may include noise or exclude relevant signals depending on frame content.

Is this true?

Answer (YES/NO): NO